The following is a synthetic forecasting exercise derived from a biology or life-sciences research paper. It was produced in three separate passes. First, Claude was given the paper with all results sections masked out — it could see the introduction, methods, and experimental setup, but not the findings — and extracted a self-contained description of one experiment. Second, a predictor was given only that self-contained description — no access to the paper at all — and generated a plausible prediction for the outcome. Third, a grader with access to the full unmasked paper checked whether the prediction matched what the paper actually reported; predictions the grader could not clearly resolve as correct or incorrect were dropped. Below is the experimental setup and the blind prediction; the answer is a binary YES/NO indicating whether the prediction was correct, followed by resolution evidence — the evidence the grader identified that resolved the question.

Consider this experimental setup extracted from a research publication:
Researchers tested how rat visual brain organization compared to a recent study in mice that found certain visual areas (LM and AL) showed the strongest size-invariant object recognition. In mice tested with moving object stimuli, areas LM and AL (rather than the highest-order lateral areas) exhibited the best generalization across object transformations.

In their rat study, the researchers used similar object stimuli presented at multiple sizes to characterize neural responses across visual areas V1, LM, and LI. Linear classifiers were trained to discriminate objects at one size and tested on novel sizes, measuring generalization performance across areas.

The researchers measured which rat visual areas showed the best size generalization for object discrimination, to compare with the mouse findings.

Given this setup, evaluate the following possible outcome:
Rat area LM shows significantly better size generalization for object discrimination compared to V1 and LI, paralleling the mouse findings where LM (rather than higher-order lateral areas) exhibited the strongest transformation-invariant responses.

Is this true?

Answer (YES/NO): NO